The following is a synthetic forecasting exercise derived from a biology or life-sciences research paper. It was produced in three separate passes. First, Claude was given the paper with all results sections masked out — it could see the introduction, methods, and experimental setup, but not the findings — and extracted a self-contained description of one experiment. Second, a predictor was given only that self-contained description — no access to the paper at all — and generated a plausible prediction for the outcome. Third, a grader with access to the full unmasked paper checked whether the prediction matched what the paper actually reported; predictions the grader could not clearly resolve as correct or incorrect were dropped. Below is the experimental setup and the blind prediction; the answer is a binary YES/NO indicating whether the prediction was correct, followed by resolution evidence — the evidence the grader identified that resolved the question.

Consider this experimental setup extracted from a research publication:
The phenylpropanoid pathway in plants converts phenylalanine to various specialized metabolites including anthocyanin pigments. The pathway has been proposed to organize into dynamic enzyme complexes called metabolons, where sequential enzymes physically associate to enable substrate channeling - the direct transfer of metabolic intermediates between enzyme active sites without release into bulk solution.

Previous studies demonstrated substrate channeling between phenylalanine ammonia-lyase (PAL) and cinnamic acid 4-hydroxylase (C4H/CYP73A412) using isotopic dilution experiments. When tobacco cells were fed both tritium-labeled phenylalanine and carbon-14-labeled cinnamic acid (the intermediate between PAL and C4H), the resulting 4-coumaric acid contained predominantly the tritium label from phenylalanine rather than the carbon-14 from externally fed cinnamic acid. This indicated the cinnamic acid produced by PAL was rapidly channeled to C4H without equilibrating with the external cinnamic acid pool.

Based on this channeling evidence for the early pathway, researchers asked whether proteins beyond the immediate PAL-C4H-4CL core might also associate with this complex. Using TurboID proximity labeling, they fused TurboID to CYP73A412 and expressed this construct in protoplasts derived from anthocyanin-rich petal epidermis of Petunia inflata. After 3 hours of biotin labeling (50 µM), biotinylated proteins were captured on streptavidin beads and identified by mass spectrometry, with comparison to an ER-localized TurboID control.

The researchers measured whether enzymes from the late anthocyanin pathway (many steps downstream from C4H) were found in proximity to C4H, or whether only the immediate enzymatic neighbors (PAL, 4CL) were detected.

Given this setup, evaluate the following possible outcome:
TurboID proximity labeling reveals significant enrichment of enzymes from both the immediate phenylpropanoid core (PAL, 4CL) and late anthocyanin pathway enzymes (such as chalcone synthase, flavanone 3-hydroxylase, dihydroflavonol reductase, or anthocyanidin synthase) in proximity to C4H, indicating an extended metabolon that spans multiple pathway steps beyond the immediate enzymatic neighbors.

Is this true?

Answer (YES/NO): NO